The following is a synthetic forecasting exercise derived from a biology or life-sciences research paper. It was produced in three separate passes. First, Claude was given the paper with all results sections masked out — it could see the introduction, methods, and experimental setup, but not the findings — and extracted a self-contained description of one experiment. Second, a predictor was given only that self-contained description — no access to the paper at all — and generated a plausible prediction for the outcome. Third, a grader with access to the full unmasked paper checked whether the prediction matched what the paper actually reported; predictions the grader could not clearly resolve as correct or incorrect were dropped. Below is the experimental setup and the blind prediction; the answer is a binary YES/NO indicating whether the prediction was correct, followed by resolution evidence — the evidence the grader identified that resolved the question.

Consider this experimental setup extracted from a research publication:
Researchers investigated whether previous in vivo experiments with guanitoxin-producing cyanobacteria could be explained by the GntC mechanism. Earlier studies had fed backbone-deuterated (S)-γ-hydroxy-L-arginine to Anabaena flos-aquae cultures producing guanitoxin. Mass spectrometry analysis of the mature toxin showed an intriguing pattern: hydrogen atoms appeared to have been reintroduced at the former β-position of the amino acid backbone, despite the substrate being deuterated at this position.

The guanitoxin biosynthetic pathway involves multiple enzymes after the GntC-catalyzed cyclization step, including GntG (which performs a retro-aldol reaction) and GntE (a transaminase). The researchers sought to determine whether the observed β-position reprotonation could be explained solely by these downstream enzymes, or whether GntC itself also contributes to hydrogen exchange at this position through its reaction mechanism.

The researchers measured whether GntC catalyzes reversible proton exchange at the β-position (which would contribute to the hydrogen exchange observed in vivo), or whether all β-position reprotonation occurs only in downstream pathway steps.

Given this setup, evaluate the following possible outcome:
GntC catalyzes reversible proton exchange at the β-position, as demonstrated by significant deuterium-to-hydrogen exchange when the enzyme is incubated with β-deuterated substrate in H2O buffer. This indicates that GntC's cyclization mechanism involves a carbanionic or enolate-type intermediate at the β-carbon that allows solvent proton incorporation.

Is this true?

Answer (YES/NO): NO